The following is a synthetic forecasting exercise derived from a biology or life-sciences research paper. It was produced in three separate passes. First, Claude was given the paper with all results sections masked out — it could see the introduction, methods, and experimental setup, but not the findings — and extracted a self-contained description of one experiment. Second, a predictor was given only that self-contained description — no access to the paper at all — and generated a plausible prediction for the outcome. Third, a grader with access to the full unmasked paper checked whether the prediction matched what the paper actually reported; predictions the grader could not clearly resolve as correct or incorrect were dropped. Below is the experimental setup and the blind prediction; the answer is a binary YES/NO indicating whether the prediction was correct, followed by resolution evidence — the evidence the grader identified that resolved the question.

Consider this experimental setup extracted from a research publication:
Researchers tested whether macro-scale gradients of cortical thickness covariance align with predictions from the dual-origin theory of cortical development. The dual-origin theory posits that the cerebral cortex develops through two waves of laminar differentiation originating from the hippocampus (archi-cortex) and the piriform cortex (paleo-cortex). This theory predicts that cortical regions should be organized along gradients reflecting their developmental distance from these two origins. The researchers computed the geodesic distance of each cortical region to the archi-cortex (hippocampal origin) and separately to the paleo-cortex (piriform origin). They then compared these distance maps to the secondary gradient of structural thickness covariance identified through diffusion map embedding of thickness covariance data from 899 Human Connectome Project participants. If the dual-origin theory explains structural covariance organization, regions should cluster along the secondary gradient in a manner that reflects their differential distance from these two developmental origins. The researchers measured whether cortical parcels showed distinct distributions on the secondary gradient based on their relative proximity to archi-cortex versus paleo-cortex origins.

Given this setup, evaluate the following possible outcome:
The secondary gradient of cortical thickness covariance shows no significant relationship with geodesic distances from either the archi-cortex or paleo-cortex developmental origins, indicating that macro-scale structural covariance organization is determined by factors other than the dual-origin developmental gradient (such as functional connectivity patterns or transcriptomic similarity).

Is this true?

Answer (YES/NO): NO